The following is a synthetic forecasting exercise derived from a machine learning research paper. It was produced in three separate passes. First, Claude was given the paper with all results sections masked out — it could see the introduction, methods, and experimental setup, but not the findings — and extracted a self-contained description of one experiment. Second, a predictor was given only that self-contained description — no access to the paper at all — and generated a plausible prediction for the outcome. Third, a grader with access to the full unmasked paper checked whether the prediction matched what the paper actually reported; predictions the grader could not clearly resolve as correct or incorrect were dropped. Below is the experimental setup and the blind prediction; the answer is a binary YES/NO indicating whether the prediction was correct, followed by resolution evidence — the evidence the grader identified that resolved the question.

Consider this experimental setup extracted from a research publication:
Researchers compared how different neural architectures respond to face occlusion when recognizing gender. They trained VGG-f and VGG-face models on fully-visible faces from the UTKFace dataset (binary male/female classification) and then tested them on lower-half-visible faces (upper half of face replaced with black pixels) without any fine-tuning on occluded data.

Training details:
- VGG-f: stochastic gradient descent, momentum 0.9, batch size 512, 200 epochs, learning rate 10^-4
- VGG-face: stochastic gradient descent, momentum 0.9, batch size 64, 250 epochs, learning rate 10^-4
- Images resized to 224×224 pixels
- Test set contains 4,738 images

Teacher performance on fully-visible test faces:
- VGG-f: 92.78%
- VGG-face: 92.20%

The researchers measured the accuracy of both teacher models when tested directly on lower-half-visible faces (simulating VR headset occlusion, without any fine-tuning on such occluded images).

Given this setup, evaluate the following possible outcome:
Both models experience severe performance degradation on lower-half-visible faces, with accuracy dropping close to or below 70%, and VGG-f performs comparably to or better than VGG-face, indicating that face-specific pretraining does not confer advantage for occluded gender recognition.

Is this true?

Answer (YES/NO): NO